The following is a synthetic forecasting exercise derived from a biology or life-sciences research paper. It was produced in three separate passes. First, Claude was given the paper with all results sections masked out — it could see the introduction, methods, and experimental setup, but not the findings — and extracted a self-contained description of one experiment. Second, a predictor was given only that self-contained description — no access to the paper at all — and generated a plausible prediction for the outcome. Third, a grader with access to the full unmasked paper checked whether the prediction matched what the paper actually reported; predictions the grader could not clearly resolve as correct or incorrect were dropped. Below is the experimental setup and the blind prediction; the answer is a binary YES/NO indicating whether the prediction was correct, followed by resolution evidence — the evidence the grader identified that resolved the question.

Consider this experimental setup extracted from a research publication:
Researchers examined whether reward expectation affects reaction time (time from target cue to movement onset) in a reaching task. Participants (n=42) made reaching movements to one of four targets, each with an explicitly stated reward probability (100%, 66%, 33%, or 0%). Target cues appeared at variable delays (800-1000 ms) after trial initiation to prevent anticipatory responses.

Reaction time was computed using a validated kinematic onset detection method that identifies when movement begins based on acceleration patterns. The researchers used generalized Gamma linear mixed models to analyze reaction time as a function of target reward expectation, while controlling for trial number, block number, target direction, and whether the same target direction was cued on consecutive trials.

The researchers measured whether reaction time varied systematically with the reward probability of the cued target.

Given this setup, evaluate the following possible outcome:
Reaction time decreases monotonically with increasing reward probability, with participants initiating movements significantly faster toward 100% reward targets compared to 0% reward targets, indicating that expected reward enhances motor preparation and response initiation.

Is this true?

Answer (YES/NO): YES